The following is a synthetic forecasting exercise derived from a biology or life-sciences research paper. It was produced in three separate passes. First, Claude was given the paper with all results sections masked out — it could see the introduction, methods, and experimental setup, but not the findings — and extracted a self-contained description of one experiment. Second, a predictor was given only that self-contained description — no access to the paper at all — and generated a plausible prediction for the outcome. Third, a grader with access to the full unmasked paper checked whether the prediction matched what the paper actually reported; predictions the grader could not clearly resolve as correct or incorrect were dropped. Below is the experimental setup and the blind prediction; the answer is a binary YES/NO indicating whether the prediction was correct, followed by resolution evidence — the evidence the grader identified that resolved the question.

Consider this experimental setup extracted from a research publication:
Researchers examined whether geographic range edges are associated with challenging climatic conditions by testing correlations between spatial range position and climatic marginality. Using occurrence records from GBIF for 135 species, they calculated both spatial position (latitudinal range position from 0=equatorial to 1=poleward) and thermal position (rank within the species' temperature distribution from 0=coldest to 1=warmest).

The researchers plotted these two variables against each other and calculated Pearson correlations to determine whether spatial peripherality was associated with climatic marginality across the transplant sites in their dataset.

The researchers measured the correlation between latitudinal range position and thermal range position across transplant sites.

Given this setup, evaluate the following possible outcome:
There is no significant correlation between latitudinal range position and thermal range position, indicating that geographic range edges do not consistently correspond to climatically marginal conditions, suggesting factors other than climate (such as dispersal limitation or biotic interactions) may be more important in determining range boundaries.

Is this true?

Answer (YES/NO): NO